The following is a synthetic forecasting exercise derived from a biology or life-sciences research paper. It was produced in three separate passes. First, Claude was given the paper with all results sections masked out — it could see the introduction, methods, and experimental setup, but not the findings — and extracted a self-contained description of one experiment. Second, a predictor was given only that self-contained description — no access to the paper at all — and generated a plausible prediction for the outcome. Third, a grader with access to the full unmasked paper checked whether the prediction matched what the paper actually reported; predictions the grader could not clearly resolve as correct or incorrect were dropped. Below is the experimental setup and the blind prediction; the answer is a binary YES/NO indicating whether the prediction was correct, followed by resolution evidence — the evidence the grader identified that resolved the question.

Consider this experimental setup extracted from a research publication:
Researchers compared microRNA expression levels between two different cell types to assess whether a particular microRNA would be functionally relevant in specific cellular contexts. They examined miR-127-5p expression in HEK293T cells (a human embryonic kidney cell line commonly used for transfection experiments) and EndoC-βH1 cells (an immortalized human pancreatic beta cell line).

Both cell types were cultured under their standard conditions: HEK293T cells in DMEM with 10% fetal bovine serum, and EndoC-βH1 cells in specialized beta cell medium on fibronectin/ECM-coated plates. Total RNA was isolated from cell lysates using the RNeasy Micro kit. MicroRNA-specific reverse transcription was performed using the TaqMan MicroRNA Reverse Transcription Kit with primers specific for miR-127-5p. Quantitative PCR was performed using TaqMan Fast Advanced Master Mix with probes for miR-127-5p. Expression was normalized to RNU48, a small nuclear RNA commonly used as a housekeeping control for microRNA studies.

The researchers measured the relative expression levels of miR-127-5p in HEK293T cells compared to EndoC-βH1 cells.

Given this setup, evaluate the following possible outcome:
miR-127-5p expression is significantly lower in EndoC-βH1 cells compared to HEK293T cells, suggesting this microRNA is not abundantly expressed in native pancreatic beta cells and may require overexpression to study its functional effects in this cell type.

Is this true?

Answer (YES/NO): NO